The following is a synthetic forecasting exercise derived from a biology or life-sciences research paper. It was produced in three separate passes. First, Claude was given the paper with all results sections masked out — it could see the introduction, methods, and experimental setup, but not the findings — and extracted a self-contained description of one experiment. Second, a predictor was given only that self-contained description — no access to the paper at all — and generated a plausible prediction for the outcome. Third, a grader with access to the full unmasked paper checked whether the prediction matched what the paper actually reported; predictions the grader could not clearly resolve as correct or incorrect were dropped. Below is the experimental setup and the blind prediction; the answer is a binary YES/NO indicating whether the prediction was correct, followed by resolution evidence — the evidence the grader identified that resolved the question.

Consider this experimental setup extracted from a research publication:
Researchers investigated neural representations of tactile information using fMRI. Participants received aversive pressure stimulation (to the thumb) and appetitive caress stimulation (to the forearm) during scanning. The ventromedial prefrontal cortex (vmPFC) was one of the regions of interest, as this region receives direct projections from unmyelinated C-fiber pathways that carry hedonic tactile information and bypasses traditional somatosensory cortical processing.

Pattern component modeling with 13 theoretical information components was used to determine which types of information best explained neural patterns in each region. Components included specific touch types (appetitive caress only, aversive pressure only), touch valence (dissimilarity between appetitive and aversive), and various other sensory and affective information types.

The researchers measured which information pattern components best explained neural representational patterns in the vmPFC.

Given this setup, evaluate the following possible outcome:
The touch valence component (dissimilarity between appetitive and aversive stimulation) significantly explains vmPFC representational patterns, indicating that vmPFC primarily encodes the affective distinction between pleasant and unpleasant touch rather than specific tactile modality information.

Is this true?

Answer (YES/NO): NO